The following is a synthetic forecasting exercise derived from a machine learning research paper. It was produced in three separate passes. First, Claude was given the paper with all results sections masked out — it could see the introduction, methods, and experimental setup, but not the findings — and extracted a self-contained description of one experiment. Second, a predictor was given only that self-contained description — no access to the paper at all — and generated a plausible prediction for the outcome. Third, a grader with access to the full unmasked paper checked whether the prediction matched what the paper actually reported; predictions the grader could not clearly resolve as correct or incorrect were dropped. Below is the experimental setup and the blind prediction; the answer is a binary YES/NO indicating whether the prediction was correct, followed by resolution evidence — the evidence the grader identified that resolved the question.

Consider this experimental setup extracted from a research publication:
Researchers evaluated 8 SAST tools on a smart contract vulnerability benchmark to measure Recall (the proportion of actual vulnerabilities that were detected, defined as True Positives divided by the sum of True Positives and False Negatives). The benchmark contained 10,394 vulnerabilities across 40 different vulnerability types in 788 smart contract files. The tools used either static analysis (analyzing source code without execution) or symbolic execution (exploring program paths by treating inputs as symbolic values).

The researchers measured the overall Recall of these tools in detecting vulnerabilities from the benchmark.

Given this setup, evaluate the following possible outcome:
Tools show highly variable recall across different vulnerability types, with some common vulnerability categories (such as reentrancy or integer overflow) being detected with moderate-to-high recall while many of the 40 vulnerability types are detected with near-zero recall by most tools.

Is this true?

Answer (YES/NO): NO